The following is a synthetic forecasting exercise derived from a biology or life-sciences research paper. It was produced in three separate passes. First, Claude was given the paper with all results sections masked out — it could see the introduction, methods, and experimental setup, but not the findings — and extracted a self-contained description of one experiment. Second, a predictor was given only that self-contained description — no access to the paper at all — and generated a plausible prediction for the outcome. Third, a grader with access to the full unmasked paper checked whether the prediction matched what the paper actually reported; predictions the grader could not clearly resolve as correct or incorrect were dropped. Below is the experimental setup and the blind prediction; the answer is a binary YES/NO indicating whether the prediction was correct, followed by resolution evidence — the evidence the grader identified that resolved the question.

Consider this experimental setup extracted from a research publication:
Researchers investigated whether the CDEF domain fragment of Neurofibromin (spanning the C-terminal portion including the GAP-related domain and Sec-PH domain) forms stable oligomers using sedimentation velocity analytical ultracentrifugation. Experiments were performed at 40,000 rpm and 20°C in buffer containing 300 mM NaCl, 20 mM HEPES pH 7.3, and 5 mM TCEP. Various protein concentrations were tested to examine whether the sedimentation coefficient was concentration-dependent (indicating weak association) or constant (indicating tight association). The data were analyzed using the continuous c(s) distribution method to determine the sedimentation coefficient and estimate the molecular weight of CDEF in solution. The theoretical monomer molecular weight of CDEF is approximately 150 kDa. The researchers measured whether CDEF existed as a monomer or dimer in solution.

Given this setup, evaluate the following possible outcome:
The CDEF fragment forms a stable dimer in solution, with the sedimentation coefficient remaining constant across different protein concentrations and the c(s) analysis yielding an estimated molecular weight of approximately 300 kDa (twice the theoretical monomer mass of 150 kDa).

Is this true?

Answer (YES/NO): NO